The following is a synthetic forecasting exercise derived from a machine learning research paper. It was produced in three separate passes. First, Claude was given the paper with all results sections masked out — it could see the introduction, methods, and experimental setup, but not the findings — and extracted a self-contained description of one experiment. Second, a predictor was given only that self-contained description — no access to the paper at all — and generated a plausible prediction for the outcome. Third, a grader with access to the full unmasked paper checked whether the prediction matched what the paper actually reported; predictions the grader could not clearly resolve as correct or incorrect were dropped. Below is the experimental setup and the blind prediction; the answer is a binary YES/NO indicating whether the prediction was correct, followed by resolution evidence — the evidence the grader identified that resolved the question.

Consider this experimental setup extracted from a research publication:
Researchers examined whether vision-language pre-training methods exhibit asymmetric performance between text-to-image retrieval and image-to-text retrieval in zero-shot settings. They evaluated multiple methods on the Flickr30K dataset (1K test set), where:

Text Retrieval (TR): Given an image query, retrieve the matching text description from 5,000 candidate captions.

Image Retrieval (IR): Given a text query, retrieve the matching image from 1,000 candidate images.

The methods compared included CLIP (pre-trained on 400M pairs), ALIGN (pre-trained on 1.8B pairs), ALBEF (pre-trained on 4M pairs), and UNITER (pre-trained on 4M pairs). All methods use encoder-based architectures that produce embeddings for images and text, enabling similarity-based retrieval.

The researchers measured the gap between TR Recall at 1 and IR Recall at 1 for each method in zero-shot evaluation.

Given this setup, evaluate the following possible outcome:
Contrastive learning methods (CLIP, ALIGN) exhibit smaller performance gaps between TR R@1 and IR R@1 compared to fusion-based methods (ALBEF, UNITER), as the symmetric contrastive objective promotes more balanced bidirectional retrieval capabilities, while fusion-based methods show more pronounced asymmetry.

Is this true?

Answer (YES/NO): NO